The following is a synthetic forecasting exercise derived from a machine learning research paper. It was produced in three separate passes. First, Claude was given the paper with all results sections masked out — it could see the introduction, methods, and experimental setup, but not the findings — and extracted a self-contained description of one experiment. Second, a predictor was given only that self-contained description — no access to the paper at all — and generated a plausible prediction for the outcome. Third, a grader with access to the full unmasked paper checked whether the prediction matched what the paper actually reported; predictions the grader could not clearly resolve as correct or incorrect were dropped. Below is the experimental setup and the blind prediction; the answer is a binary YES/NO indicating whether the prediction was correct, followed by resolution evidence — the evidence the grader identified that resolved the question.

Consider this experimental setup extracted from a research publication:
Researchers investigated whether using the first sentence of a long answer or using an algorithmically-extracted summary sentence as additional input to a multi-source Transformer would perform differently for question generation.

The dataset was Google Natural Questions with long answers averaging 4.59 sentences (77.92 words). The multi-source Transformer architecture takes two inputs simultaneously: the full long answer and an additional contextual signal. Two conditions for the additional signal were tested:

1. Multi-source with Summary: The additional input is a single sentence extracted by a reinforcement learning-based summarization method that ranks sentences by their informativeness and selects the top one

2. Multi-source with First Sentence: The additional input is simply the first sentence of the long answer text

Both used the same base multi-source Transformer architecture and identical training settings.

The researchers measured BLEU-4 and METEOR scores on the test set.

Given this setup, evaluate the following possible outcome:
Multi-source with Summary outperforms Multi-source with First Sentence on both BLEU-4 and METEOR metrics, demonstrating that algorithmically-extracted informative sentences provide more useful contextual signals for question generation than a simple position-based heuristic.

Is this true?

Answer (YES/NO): NO